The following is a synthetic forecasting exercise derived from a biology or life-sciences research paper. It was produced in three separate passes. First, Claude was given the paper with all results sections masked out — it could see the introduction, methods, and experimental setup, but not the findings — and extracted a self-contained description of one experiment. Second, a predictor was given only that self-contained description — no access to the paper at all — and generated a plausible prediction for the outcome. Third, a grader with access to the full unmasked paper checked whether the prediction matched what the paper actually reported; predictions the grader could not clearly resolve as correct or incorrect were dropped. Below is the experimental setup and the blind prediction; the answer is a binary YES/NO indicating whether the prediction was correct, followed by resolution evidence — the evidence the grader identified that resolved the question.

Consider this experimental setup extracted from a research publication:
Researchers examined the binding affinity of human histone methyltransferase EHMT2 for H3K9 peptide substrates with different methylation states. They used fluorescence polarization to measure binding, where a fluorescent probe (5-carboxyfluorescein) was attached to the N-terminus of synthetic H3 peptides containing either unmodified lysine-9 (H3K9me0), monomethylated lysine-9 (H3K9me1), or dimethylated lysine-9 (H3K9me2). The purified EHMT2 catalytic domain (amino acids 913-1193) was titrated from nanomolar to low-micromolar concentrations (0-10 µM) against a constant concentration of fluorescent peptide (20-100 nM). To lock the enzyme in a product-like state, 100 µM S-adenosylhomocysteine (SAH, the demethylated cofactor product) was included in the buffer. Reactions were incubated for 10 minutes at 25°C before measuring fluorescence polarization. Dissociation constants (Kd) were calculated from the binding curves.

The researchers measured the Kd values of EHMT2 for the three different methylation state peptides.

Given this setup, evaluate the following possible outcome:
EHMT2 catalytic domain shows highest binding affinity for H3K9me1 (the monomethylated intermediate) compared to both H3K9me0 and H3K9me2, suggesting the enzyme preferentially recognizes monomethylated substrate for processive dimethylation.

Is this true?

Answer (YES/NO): NO